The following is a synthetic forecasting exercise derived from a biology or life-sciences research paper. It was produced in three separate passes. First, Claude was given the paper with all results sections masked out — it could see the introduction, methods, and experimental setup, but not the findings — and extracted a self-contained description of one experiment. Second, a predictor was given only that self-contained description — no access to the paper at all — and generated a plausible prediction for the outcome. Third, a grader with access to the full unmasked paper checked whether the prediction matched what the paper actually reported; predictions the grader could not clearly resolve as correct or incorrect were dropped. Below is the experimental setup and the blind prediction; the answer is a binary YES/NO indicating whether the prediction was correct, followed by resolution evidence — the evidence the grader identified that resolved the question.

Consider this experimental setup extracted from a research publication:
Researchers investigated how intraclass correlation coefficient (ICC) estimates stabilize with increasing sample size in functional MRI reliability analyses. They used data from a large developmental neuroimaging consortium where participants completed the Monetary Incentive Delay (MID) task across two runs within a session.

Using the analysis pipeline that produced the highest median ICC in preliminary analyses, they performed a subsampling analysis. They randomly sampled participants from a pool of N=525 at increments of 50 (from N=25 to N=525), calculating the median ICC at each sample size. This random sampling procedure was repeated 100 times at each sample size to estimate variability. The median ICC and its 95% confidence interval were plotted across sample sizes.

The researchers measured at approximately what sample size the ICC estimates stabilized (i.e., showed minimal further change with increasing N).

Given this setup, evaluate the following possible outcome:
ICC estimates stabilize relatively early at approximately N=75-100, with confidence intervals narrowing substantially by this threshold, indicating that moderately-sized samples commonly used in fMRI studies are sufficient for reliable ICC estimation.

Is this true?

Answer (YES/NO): NO